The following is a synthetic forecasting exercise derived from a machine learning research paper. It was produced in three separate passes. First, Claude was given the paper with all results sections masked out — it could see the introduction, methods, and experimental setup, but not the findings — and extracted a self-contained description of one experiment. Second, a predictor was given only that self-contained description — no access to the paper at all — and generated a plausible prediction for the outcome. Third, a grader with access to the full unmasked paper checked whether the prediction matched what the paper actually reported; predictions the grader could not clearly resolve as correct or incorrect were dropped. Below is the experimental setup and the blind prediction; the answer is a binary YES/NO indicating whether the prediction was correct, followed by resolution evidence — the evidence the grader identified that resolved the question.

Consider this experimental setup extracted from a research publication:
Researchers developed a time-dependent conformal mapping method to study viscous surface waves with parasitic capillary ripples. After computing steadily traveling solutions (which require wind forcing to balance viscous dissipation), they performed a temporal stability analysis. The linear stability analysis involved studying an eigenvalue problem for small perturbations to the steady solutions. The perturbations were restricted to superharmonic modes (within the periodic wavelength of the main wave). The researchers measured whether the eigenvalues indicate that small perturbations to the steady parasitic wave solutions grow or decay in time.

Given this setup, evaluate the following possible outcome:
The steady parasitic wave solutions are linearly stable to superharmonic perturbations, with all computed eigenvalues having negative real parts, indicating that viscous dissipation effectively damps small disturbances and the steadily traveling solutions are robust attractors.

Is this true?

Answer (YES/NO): YES